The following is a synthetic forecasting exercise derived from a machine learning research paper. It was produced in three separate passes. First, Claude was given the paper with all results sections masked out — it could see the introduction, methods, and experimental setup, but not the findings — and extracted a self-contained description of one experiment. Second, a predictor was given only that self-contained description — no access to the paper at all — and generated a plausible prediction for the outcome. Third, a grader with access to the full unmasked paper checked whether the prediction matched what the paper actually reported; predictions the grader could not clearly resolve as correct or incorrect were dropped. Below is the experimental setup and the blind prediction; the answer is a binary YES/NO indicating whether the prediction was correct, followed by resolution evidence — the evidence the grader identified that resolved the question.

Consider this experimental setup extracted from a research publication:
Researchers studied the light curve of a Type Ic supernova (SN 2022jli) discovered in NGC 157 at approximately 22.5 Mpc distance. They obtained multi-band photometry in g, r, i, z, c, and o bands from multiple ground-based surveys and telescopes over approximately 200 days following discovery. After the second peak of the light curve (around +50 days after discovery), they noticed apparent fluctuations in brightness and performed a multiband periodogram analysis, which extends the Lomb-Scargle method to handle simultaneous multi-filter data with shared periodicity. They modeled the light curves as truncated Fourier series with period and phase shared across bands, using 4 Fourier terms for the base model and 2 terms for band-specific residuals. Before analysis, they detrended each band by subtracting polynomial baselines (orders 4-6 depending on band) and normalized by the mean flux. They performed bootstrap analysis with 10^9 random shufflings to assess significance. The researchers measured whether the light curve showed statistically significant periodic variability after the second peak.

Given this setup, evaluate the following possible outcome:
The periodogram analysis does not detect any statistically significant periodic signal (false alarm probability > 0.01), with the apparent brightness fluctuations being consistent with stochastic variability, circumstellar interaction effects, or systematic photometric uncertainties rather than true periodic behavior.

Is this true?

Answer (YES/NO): NO